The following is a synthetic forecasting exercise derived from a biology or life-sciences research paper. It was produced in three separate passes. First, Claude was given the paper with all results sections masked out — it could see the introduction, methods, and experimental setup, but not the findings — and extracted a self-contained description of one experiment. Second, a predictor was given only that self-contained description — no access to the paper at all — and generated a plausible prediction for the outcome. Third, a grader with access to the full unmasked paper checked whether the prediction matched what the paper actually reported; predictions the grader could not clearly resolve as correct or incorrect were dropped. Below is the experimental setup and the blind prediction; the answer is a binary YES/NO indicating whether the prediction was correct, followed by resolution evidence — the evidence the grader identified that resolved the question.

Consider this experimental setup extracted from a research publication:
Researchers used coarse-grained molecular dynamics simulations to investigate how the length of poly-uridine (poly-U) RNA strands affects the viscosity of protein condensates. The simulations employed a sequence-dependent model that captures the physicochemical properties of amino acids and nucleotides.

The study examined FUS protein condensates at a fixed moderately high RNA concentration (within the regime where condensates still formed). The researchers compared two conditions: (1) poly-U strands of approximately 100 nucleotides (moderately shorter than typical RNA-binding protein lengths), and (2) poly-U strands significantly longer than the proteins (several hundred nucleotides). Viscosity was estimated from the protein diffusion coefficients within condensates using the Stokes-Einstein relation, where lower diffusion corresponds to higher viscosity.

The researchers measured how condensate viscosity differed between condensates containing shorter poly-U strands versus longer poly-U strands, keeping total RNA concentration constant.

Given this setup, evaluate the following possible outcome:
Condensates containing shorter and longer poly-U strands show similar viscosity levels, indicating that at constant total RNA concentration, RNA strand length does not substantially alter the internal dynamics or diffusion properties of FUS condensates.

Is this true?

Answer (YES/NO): NO